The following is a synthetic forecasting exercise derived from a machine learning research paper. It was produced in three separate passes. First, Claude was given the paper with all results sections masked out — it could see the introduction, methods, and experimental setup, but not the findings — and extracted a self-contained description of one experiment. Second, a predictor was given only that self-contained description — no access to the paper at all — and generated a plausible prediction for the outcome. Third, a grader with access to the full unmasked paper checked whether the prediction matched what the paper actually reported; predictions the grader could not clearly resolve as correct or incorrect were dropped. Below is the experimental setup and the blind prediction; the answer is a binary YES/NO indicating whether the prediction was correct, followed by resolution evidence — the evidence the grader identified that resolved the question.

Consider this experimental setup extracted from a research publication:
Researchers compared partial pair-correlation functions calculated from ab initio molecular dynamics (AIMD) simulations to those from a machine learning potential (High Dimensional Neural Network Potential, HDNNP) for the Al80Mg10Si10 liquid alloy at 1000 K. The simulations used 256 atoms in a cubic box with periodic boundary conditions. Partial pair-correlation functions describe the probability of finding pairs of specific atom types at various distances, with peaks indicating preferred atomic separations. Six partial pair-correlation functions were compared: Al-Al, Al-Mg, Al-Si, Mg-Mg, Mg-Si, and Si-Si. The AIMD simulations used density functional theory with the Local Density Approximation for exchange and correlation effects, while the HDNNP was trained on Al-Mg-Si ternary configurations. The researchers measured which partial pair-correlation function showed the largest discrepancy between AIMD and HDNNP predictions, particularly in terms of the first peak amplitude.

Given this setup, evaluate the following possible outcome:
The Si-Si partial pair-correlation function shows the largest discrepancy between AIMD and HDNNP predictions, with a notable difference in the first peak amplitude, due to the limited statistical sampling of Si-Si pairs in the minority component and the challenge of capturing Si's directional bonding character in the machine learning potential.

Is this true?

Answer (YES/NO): NO